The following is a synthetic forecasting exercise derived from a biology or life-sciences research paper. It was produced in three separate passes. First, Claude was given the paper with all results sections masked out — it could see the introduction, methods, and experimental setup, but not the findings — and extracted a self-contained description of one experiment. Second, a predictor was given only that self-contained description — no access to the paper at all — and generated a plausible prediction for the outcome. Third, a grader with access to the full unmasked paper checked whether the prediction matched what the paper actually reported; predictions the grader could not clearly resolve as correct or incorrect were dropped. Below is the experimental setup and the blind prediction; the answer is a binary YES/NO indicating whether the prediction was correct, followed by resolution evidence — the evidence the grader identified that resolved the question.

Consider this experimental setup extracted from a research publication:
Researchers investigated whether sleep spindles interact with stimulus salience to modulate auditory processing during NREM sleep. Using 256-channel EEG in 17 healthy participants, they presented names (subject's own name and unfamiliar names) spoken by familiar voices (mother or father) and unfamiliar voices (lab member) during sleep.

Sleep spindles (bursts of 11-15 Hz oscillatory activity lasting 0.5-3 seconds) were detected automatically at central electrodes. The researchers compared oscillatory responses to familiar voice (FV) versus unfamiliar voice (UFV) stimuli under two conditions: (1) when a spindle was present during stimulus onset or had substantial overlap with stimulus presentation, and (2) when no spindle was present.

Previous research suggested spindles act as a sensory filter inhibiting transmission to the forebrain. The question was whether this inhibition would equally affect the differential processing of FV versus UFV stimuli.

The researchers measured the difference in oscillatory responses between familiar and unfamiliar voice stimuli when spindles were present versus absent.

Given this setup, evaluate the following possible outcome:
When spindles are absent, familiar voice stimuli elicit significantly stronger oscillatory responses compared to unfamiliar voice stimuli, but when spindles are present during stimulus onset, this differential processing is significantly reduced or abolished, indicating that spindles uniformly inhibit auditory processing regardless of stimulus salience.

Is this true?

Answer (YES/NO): NO